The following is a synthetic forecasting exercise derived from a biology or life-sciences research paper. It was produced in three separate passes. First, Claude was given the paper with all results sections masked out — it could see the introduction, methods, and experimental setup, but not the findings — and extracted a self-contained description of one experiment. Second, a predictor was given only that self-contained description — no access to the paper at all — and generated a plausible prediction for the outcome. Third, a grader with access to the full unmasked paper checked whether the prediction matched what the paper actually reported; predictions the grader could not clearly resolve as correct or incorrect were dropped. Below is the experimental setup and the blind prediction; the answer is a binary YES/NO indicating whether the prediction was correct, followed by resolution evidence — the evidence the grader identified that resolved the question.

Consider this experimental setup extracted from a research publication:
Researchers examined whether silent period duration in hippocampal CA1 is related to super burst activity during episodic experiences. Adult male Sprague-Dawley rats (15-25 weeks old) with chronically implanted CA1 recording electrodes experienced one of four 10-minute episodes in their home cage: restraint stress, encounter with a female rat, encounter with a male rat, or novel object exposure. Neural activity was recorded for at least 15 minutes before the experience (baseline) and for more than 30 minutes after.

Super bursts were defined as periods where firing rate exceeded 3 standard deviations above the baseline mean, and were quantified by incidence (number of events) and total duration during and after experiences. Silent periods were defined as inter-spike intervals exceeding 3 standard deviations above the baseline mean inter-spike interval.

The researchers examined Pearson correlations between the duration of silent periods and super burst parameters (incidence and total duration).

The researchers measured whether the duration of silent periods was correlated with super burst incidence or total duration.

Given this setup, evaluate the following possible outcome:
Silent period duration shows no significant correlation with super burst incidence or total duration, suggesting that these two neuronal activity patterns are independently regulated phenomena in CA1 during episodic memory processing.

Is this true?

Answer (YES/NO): YES